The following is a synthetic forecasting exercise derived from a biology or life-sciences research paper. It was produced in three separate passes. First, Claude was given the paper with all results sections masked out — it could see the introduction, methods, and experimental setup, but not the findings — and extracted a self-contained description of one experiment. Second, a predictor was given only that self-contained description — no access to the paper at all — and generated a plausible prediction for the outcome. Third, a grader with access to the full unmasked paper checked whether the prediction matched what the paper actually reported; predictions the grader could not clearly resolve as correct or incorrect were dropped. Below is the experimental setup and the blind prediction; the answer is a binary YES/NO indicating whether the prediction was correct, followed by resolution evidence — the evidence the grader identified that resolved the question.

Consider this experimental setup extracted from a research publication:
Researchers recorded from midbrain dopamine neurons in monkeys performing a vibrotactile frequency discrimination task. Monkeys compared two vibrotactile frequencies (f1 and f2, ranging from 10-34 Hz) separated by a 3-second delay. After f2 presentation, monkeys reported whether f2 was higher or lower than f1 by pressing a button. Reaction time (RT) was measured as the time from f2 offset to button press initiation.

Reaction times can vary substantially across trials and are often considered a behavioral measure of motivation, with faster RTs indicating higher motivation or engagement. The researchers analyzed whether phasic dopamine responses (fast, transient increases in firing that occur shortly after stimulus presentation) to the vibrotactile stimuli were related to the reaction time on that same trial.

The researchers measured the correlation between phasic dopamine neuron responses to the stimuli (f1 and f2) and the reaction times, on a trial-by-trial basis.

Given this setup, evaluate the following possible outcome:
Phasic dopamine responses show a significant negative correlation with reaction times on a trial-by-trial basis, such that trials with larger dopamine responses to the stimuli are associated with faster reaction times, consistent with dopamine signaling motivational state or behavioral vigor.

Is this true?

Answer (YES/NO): YES